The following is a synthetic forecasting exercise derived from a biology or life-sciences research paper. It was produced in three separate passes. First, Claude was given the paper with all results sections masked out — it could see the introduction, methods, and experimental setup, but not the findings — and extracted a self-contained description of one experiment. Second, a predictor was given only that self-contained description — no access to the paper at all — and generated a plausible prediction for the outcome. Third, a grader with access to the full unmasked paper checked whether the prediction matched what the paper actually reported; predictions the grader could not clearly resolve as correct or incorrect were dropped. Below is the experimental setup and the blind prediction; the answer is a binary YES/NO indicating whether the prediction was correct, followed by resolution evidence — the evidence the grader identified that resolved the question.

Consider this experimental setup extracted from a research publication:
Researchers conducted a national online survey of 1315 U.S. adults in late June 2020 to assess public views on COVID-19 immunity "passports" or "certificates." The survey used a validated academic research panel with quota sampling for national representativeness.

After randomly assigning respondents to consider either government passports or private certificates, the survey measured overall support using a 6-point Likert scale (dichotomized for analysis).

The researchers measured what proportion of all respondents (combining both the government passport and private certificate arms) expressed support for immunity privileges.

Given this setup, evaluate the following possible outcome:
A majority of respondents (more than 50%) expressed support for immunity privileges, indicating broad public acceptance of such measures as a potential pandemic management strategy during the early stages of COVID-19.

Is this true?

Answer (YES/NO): NO